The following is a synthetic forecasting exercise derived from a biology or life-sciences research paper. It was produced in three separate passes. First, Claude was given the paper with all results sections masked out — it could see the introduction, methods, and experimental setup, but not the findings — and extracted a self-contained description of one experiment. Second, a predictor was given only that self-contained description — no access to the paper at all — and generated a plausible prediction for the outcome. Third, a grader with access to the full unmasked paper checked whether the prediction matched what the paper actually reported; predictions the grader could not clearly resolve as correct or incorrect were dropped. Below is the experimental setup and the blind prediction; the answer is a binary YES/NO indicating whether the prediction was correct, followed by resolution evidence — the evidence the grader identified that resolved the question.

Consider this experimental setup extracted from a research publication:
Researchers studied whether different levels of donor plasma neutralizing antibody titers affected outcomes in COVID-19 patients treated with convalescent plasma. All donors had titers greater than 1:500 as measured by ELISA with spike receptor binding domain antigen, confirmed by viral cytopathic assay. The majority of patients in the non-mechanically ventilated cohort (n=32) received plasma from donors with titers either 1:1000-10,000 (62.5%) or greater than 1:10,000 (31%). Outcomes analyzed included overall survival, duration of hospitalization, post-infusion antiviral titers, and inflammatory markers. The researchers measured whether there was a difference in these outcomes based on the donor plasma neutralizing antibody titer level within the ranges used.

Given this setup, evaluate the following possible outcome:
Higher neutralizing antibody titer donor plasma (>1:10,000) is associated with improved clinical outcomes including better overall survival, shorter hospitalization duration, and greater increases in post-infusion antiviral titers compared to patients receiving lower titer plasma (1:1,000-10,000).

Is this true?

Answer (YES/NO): NO